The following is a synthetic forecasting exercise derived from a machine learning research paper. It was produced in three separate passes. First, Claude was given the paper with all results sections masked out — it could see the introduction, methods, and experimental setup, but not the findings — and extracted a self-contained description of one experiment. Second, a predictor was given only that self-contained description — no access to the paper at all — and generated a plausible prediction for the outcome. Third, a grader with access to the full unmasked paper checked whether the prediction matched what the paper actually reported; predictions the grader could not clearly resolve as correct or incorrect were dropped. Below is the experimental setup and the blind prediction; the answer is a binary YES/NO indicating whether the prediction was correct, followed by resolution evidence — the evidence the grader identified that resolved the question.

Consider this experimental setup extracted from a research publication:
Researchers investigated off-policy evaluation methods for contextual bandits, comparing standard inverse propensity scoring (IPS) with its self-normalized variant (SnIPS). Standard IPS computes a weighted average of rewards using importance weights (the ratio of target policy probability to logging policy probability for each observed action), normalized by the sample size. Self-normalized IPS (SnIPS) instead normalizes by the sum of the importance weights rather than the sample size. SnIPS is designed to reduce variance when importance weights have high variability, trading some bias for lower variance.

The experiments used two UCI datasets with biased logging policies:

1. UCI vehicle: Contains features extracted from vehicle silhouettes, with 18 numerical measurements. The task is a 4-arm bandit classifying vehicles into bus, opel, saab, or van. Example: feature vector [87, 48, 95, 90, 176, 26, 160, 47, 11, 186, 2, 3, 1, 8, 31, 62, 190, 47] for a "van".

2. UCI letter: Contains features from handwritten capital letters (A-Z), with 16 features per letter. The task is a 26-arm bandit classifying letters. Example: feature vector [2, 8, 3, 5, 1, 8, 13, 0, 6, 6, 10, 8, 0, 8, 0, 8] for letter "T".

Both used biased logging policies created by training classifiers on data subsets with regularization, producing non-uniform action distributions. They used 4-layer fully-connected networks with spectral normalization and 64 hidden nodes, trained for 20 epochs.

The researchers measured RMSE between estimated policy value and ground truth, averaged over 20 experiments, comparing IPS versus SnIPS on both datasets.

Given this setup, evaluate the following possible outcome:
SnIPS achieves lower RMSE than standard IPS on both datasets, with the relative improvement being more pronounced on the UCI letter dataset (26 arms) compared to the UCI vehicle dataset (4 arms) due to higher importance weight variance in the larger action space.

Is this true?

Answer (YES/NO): NO